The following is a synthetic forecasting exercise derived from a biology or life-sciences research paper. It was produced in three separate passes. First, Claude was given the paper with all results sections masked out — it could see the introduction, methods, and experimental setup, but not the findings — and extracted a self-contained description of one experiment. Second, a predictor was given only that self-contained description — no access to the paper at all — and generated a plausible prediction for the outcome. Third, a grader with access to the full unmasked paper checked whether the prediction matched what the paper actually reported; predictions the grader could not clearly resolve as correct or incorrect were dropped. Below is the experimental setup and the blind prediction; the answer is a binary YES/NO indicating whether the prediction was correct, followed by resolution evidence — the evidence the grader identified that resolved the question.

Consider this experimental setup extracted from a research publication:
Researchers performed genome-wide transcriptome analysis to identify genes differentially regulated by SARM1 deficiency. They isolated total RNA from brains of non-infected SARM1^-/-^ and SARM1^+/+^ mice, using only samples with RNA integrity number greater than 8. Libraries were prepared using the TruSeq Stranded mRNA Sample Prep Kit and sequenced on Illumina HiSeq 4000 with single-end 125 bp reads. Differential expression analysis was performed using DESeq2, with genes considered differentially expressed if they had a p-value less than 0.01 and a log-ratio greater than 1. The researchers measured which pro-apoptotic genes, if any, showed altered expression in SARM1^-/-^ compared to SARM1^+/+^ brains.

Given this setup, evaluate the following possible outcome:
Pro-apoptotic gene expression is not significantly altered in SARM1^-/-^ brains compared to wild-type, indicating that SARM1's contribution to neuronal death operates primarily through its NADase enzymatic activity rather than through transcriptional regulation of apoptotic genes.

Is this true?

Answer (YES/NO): NO